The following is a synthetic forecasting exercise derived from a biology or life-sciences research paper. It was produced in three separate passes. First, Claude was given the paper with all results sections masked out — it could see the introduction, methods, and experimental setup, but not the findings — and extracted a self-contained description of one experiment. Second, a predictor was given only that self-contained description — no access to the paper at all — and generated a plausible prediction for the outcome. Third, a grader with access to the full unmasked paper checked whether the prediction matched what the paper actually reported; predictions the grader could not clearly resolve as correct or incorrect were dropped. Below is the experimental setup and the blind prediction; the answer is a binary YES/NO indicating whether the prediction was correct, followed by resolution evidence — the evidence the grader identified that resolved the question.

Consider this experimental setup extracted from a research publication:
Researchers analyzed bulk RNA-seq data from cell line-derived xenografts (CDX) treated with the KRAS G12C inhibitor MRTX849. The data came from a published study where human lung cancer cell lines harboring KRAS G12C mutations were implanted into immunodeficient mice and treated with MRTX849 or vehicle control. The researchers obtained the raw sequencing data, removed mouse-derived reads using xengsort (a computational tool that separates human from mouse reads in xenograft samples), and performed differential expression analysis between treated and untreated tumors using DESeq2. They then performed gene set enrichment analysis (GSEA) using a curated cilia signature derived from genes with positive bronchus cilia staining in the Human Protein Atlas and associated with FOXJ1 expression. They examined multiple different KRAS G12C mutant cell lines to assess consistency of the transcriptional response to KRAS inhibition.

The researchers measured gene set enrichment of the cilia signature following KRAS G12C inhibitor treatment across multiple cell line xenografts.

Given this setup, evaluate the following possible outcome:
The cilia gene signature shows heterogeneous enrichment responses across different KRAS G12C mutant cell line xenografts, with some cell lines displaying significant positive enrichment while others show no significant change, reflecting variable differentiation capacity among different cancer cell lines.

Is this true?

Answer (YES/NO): NO